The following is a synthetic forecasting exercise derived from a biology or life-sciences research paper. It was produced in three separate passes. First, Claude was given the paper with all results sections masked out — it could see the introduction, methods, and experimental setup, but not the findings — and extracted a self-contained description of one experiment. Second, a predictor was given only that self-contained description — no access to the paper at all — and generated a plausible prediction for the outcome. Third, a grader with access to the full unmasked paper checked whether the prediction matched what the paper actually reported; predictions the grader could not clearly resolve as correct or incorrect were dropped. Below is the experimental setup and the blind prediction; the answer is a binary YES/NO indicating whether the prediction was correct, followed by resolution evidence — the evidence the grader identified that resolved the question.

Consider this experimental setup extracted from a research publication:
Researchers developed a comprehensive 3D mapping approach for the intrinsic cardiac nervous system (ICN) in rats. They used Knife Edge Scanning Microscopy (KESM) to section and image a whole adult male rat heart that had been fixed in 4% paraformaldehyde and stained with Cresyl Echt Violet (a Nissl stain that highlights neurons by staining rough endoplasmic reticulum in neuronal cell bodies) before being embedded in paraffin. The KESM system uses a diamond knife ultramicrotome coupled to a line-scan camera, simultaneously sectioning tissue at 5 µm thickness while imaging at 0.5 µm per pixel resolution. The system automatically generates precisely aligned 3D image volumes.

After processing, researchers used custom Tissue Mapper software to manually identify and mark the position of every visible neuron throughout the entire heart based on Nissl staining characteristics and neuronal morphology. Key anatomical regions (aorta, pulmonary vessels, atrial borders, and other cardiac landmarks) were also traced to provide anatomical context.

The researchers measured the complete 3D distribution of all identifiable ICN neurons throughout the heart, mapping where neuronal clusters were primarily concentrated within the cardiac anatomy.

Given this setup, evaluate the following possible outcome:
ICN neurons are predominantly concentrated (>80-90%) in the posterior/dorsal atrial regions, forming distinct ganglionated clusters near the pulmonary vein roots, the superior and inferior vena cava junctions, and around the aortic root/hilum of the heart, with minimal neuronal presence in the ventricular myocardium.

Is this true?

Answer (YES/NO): YES